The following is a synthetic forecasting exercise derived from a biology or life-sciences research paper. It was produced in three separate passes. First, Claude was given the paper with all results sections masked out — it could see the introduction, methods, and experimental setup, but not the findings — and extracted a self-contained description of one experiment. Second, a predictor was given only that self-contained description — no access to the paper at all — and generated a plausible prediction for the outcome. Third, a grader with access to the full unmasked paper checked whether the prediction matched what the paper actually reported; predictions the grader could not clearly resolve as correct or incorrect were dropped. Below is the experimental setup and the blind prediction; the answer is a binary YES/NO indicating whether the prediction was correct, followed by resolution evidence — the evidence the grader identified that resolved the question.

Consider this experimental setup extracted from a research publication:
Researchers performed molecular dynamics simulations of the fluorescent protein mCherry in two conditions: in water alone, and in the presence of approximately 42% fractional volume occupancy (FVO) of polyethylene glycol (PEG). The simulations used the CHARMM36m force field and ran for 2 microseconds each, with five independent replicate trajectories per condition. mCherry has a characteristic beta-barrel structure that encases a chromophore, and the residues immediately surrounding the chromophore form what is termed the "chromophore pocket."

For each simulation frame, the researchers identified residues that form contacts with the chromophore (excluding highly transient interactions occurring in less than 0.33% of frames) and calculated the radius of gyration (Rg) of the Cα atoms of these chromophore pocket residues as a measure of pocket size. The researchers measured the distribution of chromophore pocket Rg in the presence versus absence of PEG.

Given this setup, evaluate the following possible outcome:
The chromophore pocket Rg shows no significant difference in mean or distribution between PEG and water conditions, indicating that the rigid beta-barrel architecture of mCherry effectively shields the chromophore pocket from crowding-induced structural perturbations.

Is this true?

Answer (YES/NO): NO